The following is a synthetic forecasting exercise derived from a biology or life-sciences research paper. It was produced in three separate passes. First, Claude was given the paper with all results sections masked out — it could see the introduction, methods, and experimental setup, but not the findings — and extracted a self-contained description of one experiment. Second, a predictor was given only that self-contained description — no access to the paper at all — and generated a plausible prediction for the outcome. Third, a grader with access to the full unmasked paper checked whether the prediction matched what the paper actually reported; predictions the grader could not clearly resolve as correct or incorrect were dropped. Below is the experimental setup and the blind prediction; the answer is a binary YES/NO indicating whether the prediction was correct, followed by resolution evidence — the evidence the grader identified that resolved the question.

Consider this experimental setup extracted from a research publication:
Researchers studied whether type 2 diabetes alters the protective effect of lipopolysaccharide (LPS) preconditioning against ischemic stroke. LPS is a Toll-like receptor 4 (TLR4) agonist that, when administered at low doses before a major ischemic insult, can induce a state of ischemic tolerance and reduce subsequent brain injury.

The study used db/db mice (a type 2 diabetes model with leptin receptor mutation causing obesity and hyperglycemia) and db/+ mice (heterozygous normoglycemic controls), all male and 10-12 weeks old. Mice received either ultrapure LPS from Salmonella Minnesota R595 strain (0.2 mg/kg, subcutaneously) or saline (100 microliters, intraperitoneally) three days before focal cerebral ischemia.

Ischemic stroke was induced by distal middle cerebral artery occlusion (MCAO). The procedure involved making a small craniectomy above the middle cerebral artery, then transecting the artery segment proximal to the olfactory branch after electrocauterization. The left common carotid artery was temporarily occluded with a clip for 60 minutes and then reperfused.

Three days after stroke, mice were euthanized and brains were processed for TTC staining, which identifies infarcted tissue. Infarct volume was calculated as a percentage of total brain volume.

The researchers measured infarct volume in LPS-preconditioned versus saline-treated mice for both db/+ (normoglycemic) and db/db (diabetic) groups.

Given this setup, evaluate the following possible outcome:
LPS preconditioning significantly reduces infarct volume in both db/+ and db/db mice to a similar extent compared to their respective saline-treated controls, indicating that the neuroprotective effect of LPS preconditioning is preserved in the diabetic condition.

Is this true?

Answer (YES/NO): NO